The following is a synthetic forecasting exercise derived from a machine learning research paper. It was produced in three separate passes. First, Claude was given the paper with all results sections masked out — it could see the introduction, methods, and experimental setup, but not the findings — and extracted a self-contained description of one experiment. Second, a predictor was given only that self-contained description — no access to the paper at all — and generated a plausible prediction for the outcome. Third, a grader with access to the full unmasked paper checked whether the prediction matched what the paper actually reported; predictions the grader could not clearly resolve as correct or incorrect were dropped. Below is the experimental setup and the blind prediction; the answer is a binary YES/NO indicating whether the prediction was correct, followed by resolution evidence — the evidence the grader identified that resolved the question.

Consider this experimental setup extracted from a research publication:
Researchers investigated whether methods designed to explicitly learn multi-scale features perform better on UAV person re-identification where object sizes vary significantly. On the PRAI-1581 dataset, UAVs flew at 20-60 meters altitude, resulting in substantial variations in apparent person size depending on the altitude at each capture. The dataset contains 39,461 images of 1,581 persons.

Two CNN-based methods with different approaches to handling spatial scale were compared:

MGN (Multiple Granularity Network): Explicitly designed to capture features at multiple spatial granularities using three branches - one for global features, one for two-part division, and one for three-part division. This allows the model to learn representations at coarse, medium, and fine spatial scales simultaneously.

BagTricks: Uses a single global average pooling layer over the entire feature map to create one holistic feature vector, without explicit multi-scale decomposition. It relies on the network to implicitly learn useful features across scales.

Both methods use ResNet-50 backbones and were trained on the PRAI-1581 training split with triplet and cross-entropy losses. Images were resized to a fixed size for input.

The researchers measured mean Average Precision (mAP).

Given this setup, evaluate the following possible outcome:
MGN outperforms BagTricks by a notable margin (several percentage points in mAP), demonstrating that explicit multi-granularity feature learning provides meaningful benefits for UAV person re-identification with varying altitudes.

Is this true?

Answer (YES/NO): NO